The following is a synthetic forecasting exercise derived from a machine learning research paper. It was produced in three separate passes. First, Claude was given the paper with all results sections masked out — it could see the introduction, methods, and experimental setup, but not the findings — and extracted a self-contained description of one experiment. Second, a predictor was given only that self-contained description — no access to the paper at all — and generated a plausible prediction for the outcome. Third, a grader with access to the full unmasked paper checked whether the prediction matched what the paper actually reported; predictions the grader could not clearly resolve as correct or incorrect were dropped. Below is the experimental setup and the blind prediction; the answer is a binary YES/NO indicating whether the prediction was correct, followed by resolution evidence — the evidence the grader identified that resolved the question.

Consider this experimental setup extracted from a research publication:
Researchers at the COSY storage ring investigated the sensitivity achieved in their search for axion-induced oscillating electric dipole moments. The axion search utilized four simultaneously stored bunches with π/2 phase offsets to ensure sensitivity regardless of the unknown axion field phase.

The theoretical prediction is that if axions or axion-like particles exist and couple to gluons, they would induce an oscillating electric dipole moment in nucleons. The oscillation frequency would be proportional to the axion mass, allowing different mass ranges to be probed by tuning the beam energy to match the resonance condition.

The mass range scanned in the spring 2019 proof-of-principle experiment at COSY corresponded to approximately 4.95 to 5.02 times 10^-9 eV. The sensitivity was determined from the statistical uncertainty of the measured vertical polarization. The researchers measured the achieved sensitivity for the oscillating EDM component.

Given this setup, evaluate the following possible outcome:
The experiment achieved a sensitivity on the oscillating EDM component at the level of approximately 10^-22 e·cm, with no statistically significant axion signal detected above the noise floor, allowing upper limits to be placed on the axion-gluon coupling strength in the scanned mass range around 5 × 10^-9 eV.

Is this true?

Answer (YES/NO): NO